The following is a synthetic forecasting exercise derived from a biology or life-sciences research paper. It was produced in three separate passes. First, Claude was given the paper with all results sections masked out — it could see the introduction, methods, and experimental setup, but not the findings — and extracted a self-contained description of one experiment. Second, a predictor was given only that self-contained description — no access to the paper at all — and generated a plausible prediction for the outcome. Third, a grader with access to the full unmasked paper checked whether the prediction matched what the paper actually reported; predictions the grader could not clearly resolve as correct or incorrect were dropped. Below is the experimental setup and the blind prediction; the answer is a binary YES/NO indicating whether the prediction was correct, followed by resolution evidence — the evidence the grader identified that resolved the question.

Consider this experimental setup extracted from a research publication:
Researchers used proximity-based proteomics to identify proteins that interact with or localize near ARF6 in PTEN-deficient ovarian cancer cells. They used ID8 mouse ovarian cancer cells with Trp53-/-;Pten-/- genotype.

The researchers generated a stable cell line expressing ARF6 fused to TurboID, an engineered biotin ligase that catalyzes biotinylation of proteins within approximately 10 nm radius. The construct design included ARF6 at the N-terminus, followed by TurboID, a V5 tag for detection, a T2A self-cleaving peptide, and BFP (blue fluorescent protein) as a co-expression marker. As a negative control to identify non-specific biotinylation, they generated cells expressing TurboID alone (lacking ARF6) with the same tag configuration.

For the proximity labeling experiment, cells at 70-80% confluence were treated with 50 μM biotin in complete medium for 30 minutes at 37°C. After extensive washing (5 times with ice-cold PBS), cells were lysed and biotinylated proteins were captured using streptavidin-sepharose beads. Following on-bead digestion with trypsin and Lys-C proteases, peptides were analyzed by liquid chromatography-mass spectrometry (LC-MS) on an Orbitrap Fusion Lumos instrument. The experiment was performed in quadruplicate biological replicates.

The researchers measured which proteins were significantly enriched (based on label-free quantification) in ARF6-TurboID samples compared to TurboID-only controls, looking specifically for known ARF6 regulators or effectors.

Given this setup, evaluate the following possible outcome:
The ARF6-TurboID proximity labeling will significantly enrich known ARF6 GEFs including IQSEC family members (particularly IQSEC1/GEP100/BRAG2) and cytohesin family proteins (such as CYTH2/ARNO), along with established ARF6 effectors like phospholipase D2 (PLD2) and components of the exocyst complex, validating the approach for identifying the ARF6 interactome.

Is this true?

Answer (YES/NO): NO